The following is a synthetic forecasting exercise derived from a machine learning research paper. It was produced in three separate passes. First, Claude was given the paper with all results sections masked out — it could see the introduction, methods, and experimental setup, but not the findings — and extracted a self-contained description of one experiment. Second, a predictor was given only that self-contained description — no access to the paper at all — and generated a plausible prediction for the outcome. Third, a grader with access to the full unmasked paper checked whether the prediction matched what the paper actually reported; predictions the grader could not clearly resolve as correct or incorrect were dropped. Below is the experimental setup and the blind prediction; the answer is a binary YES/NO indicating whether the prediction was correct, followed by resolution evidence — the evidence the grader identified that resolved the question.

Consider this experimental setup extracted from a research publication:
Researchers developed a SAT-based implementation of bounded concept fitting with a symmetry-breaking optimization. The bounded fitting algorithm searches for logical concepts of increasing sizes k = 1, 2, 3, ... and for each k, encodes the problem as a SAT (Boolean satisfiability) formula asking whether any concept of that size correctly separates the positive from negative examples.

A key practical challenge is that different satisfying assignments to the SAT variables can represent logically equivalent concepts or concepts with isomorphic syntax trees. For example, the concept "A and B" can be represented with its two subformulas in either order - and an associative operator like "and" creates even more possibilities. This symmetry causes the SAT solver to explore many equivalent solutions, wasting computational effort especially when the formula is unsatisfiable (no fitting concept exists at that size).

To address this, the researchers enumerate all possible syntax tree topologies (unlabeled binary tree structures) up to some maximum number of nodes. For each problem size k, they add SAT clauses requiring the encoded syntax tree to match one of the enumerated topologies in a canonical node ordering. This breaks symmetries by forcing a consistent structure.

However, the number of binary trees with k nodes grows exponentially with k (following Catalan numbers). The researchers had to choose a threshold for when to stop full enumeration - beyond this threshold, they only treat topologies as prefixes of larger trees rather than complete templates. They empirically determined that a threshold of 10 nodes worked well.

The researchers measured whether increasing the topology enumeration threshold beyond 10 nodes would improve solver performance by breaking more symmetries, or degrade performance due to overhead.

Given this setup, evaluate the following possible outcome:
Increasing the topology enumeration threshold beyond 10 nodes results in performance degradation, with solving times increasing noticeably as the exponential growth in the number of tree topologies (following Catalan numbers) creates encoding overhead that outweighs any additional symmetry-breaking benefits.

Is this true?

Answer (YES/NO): YES